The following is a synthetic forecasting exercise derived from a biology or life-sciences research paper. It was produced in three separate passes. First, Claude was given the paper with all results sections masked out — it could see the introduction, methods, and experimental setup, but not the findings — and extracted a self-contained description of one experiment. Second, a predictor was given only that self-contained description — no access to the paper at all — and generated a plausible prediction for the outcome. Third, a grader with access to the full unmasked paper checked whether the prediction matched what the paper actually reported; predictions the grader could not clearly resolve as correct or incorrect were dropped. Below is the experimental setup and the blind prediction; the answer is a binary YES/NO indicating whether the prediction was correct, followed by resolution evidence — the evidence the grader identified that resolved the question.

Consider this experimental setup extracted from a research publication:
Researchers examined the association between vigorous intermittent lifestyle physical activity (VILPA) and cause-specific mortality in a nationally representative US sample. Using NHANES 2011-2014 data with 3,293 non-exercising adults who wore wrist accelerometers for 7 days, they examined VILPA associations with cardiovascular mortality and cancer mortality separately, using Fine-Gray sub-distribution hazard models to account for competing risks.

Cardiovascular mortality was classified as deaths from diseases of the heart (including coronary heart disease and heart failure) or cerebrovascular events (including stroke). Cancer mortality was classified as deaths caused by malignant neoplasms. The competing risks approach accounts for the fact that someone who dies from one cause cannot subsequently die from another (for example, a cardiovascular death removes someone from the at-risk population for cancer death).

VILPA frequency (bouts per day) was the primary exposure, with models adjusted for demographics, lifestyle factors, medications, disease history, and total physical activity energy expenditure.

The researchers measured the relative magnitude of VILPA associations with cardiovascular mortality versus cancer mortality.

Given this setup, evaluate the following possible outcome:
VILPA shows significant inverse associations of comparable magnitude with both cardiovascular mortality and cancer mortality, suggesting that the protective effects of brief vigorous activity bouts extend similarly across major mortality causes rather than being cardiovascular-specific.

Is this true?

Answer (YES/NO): NO